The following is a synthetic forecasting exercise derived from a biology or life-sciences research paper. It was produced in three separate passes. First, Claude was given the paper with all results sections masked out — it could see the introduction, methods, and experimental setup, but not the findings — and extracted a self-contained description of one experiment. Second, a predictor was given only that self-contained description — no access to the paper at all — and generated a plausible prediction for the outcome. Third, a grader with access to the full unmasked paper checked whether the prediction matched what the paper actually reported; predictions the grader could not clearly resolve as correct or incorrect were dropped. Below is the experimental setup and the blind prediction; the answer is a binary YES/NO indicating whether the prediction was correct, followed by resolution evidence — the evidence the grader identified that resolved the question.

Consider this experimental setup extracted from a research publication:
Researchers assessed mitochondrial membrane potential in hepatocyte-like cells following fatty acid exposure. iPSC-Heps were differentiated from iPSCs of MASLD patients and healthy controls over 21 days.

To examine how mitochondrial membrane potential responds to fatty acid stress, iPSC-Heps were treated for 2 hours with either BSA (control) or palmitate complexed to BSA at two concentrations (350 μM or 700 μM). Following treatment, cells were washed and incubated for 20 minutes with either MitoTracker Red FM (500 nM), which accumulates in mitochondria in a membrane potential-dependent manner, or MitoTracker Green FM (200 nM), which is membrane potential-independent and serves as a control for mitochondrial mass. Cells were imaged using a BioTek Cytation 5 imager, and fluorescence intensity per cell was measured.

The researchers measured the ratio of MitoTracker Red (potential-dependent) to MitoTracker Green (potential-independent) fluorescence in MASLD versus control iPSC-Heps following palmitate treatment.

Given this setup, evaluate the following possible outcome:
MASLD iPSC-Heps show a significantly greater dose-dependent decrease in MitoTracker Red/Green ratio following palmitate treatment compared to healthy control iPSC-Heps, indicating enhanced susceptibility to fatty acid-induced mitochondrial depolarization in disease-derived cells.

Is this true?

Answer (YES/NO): NO